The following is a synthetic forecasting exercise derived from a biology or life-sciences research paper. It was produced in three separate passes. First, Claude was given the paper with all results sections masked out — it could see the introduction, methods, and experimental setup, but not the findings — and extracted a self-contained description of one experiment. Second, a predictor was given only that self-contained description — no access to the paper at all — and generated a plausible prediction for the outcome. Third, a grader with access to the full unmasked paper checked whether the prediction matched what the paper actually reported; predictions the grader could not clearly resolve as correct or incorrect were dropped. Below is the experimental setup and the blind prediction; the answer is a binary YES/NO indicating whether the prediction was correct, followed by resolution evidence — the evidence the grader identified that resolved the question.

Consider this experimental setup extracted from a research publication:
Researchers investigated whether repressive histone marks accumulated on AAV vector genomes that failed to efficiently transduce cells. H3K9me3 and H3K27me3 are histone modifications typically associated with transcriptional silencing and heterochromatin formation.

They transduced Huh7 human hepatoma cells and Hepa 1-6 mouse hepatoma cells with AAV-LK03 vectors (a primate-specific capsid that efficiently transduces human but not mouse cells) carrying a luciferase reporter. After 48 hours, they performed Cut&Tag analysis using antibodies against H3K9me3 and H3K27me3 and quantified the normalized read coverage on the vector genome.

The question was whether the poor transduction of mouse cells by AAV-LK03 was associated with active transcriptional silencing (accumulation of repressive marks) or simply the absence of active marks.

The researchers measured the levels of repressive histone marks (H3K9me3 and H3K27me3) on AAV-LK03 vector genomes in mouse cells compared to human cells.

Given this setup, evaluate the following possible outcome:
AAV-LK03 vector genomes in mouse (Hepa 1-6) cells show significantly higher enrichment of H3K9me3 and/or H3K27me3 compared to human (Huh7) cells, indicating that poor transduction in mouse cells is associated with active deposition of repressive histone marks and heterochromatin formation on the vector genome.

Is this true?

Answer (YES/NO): NO